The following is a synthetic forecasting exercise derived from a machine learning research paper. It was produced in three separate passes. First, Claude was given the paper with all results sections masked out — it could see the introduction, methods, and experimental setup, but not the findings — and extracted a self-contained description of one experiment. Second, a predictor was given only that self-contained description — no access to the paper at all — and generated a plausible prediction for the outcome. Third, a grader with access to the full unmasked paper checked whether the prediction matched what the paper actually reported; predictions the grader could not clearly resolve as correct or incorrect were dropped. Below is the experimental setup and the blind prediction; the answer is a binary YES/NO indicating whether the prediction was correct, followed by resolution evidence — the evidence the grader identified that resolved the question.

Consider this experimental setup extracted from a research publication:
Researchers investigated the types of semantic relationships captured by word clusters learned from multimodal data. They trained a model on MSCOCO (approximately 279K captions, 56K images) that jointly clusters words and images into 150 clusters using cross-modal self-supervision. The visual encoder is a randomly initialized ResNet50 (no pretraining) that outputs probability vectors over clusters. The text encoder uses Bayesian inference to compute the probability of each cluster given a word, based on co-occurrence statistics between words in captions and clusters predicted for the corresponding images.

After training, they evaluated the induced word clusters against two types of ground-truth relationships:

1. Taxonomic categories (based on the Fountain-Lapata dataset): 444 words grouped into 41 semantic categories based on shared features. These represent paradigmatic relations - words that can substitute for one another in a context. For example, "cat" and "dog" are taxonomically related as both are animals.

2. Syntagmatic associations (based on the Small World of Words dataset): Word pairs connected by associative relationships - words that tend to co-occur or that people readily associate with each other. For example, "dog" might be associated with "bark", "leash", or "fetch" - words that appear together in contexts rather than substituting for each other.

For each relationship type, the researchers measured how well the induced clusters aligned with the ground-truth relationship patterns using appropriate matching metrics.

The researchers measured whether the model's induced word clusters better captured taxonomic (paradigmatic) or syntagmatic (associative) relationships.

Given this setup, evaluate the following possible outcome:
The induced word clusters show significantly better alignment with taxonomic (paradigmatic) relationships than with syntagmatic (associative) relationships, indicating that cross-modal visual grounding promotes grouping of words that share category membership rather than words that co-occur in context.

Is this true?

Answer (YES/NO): NO